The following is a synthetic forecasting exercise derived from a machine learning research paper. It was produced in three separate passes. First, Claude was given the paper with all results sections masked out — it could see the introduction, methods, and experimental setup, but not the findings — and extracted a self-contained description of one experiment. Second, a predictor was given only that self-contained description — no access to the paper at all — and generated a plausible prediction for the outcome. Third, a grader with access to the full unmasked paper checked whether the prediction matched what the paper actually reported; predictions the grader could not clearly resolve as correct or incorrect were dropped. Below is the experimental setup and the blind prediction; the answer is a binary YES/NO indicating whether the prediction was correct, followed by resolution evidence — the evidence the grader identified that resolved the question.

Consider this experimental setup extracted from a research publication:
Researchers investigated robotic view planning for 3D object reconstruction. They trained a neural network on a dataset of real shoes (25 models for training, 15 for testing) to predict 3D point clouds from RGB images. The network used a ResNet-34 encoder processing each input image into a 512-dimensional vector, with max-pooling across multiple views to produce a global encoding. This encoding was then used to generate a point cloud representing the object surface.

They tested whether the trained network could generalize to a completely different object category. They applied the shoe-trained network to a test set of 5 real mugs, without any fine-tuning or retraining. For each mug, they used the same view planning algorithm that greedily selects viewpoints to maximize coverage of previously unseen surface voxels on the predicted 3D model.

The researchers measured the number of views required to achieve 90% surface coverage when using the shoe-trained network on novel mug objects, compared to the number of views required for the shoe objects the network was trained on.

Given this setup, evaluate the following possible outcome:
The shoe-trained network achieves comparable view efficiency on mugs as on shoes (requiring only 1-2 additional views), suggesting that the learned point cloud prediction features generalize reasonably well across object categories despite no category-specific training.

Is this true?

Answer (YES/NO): NO